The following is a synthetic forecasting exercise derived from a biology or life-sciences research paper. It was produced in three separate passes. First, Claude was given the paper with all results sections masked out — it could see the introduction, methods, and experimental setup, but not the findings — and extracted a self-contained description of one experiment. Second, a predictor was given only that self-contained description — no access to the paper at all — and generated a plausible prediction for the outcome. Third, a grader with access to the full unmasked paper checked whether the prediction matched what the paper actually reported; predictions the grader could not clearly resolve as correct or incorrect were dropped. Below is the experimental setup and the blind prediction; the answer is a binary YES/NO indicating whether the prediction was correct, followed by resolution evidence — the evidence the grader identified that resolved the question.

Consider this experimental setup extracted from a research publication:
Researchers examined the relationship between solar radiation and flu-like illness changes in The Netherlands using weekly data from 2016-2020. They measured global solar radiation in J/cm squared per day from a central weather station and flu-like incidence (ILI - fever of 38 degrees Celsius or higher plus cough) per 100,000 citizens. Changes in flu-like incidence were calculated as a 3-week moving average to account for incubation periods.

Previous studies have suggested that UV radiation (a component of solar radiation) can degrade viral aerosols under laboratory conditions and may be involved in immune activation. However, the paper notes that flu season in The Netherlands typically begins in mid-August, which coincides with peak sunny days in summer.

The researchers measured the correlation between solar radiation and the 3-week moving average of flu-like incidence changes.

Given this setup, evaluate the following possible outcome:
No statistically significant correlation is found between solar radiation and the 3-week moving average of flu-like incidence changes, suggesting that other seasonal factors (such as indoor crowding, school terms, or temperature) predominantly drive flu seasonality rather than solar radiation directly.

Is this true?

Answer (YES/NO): NO